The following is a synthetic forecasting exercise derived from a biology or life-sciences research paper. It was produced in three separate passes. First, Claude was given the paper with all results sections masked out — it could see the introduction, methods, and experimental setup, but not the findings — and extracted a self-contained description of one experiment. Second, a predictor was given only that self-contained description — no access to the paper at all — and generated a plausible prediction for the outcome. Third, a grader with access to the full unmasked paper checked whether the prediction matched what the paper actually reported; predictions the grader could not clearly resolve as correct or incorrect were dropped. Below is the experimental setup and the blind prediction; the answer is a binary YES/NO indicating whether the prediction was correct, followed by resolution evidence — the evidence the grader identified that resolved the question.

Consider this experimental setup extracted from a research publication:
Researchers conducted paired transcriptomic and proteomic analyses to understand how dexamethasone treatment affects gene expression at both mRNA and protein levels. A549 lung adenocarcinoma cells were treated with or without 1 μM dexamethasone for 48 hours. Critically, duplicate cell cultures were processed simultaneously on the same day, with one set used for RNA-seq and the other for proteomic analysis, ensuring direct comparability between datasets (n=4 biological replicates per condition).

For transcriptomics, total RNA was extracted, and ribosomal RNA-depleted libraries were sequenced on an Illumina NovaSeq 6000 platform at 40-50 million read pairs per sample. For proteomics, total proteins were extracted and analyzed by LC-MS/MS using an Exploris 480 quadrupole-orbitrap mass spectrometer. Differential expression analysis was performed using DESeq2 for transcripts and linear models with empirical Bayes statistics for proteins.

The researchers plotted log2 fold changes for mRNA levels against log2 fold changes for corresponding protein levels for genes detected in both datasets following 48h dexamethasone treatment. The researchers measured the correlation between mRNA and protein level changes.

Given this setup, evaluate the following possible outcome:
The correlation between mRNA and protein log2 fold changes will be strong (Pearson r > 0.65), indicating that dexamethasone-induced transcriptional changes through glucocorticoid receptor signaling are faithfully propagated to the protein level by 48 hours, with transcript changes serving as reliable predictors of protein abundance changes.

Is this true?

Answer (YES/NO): NO